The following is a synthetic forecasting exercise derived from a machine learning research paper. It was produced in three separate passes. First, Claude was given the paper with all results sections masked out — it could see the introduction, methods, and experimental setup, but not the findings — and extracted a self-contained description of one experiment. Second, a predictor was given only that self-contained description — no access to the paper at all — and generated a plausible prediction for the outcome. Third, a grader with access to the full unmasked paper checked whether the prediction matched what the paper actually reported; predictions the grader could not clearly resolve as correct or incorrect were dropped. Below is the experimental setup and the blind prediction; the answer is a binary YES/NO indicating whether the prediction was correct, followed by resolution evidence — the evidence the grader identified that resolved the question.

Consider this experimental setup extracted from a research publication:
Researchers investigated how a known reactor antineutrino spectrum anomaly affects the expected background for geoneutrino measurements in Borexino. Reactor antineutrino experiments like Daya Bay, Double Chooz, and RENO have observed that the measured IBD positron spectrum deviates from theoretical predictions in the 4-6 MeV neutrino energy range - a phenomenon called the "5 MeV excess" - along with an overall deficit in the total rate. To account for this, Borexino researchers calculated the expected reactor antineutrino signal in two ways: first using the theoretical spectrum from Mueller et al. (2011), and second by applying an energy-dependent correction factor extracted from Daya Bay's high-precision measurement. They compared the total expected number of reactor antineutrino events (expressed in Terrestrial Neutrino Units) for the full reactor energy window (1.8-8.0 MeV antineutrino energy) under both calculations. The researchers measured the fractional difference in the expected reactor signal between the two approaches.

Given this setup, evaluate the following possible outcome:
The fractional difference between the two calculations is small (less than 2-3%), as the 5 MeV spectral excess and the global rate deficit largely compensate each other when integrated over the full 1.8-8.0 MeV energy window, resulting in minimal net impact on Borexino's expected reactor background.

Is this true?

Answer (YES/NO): NO